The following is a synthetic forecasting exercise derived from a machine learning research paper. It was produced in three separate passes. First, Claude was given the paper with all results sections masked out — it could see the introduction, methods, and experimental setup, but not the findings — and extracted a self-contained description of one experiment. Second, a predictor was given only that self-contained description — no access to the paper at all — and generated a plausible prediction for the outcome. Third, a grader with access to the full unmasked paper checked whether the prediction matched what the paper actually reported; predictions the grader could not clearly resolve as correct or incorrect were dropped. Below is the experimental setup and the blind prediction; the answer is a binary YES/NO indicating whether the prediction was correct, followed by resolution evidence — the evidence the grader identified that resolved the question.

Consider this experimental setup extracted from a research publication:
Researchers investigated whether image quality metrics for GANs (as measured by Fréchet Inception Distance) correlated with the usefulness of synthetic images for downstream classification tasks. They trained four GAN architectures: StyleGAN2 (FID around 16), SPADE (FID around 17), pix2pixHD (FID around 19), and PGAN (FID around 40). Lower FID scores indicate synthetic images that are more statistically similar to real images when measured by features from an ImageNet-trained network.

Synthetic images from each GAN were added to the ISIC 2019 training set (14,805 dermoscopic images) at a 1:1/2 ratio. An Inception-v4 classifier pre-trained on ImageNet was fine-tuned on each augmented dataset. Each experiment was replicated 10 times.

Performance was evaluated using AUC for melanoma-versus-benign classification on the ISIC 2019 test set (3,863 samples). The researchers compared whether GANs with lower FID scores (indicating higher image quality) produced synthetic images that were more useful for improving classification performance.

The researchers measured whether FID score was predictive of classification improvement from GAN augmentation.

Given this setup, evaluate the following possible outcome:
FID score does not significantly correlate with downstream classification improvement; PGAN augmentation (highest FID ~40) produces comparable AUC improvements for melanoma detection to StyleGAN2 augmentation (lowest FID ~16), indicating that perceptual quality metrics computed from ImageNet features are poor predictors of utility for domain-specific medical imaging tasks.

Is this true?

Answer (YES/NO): NO